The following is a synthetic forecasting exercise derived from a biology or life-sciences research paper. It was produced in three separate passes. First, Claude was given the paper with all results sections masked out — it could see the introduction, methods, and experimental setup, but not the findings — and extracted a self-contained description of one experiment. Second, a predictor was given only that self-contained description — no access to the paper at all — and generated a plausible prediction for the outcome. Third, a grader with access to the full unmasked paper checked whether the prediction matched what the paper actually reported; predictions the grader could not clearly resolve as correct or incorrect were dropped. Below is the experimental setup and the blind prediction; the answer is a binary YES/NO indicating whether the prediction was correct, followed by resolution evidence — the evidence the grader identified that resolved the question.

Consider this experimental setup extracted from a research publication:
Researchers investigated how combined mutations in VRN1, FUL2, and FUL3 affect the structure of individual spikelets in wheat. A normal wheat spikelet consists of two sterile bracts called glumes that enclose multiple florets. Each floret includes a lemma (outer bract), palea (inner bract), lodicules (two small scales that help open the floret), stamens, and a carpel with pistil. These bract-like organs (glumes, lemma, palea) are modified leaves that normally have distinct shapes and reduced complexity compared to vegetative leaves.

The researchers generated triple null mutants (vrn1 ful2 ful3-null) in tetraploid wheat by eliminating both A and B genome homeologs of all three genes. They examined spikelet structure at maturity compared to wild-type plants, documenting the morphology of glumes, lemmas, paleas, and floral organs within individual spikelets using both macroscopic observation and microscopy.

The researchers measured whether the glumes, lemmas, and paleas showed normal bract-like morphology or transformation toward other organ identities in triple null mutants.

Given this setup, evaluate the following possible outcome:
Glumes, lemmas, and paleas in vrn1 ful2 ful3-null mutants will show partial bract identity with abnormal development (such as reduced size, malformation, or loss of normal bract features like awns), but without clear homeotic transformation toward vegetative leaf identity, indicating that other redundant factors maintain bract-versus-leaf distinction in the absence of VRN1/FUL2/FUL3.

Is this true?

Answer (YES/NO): NO